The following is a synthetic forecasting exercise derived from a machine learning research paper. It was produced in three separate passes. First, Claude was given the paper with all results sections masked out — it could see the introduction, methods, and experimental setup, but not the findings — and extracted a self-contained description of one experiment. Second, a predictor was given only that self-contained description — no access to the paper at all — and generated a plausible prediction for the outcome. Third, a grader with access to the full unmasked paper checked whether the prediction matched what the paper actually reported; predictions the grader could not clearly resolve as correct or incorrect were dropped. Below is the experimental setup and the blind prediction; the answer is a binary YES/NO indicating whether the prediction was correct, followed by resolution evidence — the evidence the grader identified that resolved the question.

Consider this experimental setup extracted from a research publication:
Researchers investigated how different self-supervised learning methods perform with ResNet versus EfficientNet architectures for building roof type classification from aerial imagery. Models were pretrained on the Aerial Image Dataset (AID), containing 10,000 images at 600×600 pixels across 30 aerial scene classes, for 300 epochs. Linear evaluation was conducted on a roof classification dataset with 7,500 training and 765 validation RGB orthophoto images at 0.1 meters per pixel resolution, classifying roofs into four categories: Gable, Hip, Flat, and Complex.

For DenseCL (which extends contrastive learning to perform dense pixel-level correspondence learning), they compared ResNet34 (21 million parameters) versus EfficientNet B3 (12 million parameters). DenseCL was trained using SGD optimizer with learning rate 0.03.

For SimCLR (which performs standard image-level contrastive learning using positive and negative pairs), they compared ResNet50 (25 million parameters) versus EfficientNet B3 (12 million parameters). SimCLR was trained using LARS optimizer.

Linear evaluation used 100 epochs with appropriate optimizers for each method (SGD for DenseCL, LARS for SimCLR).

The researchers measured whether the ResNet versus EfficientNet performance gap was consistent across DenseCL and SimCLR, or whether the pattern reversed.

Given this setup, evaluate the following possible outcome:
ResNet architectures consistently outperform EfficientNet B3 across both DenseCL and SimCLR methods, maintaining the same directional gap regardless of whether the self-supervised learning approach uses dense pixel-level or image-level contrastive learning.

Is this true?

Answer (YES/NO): NO